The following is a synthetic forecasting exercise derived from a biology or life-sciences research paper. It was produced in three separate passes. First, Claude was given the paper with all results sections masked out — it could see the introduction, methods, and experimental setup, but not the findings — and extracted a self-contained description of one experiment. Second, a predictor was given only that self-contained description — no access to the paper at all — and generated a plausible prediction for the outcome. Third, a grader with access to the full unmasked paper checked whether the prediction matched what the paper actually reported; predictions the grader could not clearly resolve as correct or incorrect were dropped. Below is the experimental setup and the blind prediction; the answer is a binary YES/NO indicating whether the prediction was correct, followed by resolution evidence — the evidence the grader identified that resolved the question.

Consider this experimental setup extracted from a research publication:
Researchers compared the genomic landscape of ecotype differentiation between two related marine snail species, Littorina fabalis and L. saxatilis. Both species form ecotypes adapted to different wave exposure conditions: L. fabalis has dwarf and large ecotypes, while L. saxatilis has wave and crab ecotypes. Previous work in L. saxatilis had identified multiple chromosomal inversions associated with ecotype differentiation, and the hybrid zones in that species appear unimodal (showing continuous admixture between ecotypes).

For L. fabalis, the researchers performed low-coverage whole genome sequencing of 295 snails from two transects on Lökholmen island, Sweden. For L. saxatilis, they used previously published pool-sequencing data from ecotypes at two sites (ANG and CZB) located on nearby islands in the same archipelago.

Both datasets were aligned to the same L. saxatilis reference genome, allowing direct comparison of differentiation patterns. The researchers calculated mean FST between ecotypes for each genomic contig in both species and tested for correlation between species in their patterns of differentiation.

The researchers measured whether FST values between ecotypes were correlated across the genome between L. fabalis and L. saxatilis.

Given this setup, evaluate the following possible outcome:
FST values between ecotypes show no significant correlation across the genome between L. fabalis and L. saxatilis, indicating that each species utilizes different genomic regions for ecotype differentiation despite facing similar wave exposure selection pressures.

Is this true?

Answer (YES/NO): NO